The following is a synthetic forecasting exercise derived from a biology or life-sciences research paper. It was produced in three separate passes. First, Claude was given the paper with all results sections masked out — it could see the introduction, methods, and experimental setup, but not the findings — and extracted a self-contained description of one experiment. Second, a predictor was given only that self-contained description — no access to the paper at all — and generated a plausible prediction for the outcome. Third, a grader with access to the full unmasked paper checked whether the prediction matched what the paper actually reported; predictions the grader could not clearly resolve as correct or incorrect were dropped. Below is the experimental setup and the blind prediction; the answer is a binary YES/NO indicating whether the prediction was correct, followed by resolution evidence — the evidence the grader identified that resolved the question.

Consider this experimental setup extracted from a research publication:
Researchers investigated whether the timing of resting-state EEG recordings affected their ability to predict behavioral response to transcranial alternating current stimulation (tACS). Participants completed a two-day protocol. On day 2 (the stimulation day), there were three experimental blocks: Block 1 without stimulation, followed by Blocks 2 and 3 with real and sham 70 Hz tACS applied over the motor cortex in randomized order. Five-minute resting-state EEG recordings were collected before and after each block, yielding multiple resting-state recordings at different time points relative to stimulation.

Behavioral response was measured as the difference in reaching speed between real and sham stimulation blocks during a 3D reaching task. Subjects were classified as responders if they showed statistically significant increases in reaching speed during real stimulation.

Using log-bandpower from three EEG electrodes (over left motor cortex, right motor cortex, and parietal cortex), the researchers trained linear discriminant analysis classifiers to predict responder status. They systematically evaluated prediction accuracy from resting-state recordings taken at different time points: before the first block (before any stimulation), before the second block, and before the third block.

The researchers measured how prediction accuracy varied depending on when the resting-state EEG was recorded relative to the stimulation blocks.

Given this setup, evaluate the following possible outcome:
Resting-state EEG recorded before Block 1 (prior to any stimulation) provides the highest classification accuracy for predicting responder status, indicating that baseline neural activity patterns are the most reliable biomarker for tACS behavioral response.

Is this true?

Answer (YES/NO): NO